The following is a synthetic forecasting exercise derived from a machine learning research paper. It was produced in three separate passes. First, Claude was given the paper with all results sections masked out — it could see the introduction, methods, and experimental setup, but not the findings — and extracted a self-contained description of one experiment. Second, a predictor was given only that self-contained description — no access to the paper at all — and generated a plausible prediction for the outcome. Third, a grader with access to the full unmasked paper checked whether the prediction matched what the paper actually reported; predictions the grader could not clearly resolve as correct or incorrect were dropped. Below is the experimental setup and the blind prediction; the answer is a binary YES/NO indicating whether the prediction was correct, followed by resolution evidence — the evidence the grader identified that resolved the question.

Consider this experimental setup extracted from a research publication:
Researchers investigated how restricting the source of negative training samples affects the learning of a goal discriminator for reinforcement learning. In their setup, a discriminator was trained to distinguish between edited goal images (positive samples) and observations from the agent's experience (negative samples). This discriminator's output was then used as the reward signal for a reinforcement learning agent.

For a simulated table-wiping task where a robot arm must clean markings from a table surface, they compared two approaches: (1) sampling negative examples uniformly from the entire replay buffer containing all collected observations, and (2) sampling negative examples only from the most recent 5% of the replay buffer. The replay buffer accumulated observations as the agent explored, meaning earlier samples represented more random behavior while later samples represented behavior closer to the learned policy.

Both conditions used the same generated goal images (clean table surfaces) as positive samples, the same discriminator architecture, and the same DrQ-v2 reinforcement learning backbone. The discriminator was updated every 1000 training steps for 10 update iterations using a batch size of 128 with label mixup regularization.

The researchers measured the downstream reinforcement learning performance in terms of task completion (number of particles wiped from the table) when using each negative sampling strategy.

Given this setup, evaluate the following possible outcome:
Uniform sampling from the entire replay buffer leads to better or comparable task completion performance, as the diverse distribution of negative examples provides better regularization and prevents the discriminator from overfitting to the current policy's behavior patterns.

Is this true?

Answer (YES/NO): NO